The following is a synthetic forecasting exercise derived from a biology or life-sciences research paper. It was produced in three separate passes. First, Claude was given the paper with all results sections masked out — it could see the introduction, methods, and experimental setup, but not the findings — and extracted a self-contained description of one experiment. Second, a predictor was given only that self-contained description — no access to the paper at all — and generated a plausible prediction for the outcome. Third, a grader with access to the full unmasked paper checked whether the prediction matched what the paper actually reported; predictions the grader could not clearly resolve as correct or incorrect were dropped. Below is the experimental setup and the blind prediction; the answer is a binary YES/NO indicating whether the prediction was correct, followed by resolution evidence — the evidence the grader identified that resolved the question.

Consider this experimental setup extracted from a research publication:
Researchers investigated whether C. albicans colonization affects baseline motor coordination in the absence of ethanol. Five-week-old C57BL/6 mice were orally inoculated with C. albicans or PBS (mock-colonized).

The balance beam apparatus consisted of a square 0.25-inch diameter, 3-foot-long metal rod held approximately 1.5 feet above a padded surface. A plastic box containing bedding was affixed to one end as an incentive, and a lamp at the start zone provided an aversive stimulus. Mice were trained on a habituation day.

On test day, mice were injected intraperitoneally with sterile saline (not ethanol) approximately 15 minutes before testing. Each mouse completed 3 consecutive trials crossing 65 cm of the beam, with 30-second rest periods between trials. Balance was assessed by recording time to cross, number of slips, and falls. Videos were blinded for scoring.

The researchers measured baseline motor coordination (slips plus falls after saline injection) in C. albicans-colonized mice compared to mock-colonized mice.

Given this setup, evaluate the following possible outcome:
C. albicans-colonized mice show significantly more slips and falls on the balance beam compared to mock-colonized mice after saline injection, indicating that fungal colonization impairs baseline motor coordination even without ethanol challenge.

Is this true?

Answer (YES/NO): NO